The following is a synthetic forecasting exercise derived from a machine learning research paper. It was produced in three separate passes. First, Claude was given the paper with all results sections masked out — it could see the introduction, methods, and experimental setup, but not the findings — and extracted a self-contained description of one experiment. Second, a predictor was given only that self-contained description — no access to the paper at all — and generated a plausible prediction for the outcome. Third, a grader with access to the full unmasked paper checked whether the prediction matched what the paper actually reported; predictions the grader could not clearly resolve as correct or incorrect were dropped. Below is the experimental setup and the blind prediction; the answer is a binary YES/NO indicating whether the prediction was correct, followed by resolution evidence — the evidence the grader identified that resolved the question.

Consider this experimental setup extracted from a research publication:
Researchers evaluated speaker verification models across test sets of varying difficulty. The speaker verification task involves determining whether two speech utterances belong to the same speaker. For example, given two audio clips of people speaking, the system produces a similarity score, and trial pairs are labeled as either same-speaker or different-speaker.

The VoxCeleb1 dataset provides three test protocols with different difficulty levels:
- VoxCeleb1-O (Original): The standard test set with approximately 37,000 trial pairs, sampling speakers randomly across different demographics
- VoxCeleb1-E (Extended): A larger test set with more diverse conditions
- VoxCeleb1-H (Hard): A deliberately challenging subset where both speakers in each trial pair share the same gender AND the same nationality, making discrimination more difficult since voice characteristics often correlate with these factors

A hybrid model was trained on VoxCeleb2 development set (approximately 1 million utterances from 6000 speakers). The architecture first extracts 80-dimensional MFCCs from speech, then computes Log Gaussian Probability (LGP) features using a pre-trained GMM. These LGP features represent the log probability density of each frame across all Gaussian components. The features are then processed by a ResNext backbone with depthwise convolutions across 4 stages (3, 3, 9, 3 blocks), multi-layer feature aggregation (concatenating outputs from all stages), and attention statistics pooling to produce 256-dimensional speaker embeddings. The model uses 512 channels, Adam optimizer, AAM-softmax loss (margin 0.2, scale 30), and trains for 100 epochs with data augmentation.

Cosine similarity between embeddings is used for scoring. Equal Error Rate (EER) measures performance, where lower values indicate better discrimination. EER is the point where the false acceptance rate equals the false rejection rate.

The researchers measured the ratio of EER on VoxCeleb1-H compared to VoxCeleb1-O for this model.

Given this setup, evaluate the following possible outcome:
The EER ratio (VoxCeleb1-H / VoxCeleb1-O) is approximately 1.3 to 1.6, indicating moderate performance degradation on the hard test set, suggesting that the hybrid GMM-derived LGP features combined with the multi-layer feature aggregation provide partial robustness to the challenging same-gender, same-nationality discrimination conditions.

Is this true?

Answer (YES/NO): NO